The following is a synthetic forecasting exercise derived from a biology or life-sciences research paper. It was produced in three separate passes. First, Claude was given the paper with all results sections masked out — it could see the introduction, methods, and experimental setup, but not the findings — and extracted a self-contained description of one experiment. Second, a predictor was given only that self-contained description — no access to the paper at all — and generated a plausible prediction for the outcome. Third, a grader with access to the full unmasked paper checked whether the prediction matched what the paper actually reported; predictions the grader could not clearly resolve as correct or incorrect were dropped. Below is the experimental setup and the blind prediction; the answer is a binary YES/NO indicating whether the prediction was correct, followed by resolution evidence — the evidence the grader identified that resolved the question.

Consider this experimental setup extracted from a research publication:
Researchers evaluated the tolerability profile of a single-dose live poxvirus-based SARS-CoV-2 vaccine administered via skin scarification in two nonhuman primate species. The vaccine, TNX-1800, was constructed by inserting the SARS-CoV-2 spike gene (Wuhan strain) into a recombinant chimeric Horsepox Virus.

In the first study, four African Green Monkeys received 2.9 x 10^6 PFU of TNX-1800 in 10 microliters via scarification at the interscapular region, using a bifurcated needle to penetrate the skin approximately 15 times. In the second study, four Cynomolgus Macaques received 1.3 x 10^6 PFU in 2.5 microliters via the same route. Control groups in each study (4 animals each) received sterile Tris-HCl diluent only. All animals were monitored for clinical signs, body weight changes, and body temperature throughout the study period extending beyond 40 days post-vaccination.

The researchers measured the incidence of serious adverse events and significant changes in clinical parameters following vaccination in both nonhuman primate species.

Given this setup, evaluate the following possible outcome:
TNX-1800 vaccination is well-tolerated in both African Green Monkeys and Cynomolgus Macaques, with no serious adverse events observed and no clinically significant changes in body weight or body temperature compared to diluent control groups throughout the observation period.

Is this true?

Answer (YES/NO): YES